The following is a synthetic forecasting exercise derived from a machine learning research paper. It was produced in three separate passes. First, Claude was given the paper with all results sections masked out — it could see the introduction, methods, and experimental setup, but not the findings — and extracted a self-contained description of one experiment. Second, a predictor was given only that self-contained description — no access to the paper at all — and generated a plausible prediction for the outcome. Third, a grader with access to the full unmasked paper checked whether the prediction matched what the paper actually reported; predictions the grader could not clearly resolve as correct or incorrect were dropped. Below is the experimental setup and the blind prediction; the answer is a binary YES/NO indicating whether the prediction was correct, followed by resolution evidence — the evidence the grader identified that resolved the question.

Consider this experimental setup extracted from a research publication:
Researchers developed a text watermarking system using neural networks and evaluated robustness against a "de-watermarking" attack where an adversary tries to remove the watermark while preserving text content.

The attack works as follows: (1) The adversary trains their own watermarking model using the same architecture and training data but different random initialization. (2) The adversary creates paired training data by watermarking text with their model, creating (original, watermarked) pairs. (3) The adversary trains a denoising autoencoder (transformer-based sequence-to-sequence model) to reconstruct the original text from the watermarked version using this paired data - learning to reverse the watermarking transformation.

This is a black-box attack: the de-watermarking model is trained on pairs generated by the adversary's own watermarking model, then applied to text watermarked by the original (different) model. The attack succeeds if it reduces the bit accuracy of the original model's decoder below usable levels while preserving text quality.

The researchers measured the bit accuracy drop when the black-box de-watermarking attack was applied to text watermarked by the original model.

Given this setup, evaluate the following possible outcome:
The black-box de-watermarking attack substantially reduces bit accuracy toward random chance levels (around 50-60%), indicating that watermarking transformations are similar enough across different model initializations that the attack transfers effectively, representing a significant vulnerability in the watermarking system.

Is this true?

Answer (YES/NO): NO